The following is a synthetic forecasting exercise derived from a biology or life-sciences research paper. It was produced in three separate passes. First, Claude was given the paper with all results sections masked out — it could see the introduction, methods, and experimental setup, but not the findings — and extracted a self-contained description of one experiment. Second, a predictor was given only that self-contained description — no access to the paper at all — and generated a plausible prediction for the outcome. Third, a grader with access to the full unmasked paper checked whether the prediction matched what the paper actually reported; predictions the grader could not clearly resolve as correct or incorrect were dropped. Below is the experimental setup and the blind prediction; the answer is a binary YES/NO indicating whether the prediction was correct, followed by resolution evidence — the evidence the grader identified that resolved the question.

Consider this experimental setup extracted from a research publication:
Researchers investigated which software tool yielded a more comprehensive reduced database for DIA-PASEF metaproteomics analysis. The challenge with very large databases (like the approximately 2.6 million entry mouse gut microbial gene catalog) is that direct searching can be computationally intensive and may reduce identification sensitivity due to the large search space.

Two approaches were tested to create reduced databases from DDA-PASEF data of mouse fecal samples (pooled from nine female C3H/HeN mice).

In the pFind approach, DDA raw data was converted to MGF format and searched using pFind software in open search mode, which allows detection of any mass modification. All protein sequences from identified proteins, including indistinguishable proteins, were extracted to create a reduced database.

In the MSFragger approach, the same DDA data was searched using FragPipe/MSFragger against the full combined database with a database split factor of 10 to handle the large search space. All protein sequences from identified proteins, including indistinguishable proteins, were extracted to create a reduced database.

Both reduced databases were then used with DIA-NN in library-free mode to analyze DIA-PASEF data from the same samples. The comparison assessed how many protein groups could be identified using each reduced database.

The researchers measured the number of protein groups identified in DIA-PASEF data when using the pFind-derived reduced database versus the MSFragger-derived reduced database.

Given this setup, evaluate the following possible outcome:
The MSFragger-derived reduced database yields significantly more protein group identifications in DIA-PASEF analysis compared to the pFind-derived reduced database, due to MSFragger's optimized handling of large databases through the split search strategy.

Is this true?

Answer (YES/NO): NO